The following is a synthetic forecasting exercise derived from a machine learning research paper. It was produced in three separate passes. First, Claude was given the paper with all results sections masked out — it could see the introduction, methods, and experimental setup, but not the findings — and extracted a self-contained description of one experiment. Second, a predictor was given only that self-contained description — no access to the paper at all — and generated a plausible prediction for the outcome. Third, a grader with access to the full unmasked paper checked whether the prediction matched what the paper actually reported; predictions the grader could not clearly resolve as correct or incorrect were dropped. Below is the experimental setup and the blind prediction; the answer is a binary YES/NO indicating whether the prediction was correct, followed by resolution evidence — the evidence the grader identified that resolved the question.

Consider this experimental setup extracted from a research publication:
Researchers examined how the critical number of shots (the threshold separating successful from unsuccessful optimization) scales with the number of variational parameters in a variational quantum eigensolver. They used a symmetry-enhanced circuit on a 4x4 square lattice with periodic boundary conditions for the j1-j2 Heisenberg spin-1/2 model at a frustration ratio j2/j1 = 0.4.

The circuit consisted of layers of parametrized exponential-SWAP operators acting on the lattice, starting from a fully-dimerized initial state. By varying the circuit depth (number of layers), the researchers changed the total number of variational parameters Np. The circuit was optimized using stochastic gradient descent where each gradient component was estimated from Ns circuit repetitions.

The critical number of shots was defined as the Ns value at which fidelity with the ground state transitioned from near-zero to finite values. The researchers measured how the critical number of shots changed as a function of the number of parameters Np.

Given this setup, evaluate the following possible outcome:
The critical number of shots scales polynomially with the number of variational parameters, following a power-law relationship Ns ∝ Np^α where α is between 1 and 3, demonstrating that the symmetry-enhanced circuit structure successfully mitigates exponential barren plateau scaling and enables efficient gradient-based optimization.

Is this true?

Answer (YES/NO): YES